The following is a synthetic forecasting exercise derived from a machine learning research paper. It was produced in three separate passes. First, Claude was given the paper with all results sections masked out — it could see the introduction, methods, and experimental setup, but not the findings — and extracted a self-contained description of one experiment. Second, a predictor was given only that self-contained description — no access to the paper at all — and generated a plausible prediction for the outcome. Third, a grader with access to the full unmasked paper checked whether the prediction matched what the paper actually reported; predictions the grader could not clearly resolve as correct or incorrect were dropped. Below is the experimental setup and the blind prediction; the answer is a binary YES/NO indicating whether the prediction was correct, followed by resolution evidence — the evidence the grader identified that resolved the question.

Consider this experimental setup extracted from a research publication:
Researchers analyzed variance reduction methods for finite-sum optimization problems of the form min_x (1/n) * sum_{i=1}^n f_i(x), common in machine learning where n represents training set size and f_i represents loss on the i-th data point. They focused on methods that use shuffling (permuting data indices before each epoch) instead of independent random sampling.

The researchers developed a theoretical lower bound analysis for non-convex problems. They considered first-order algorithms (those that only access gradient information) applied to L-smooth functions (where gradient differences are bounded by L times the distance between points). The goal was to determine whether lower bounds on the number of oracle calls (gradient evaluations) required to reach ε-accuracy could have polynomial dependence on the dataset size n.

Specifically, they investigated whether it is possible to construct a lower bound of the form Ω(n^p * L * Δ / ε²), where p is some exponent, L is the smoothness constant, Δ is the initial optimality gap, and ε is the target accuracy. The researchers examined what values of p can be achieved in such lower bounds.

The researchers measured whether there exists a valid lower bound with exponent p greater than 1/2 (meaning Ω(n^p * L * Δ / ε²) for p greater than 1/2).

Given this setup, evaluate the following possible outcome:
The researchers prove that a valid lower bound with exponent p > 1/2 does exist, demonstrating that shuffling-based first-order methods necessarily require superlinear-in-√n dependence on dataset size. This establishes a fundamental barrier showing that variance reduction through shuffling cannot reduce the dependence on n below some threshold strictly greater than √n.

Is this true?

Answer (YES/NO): NO